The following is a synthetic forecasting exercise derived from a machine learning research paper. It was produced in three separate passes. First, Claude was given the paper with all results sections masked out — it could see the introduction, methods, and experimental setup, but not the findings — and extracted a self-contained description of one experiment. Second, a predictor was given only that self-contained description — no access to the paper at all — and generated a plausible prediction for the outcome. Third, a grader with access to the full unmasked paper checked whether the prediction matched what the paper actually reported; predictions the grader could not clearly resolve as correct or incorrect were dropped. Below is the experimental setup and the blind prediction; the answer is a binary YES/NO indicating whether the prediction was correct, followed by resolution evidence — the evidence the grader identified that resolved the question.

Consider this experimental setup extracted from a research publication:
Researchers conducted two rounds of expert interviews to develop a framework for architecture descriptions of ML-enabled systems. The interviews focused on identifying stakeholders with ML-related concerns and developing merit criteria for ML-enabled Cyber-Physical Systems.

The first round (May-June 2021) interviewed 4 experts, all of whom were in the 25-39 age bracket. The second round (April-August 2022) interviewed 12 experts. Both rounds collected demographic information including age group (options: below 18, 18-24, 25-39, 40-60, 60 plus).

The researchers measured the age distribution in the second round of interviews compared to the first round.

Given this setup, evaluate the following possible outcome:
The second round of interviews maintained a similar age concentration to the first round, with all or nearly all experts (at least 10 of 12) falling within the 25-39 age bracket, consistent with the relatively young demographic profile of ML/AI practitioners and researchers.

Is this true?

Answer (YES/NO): NO